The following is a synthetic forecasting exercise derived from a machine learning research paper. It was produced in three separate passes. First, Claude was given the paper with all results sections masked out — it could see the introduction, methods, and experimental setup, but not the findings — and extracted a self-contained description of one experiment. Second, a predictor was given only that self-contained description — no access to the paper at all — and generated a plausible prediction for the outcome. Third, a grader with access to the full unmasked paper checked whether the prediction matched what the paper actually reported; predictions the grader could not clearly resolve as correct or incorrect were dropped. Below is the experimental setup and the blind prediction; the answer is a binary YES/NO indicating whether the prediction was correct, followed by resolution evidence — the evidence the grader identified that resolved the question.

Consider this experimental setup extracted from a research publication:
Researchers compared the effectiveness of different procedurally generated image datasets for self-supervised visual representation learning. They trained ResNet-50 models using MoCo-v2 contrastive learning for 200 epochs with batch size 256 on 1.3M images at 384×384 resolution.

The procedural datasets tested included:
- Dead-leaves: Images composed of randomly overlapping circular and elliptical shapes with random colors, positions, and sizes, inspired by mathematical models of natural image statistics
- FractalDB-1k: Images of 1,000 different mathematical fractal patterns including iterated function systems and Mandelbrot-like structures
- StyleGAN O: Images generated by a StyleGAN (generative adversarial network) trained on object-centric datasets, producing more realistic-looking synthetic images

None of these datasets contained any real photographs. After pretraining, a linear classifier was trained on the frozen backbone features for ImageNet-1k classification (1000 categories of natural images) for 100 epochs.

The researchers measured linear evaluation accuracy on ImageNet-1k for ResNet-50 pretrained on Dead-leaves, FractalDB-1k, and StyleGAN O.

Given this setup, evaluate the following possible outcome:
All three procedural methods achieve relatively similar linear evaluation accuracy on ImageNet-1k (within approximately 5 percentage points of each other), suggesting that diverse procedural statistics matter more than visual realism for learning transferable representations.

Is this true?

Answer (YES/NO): NO